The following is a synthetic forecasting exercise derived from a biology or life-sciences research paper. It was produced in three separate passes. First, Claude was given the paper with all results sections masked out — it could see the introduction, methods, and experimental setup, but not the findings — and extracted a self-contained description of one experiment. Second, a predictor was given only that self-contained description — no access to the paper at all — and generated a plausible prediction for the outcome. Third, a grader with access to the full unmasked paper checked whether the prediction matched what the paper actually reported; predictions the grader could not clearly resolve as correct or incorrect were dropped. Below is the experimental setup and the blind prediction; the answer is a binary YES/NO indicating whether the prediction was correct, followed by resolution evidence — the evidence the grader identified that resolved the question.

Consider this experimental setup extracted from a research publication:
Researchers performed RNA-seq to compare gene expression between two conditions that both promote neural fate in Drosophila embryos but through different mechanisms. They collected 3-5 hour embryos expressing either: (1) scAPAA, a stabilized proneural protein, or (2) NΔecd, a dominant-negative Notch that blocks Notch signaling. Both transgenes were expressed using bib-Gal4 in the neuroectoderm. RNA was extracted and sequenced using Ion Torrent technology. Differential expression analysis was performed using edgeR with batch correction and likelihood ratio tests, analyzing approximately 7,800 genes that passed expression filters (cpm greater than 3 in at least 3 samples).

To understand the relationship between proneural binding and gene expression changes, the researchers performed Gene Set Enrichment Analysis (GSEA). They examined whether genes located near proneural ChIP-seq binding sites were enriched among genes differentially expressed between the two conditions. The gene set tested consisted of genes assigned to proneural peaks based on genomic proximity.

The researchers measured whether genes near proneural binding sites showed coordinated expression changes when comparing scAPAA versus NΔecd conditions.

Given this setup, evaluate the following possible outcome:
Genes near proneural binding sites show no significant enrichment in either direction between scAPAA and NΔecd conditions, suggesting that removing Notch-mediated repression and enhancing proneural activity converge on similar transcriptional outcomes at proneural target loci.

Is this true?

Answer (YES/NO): NO